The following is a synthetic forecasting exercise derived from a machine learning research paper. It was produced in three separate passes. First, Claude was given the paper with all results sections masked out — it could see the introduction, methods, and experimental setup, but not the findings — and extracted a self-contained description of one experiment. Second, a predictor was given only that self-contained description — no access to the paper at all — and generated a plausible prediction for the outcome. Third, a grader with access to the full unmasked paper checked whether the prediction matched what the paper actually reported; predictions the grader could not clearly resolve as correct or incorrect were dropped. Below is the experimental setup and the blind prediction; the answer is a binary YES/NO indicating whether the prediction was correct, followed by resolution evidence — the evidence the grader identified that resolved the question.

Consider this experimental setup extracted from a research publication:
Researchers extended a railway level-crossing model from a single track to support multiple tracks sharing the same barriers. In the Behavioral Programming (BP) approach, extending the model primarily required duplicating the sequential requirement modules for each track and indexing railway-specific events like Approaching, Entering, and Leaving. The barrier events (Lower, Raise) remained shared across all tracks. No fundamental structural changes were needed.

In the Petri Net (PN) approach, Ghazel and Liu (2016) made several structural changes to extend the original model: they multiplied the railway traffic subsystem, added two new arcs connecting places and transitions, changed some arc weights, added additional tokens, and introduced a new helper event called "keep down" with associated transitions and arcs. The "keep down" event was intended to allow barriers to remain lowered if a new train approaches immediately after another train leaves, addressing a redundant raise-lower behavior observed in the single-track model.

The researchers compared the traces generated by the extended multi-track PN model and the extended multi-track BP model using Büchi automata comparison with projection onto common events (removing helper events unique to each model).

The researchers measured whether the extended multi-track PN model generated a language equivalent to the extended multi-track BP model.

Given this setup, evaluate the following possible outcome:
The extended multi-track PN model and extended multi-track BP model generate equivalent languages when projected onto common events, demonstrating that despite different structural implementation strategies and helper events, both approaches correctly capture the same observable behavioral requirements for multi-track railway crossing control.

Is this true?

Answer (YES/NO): NO